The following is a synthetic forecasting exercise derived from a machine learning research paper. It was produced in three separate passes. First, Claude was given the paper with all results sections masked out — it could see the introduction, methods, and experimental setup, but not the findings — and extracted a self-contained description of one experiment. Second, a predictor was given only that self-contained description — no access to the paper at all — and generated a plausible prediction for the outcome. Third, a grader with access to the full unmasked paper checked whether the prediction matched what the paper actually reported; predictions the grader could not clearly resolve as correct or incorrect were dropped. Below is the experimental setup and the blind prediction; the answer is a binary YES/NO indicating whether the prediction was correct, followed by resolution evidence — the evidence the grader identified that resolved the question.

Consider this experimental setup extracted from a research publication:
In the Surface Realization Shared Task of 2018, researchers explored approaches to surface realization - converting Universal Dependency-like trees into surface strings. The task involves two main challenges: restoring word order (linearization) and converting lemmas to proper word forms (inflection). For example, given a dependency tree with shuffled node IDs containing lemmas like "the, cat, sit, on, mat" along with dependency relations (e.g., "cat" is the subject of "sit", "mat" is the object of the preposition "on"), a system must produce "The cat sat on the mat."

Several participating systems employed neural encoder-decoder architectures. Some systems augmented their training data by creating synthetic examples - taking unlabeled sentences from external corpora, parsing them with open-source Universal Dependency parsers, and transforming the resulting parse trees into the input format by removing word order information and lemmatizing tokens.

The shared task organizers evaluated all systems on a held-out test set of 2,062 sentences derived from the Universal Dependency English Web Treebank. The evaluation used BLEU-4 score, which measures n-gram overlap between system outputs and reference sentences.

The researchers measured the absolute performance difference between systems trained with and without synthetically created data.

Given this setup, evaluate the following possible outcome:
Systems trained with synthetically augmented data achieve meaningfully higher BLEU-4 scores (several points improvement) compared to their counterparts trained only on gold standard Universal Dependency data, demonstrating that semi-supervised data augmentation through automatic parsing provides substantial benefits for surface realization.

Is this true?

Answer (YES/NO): YES